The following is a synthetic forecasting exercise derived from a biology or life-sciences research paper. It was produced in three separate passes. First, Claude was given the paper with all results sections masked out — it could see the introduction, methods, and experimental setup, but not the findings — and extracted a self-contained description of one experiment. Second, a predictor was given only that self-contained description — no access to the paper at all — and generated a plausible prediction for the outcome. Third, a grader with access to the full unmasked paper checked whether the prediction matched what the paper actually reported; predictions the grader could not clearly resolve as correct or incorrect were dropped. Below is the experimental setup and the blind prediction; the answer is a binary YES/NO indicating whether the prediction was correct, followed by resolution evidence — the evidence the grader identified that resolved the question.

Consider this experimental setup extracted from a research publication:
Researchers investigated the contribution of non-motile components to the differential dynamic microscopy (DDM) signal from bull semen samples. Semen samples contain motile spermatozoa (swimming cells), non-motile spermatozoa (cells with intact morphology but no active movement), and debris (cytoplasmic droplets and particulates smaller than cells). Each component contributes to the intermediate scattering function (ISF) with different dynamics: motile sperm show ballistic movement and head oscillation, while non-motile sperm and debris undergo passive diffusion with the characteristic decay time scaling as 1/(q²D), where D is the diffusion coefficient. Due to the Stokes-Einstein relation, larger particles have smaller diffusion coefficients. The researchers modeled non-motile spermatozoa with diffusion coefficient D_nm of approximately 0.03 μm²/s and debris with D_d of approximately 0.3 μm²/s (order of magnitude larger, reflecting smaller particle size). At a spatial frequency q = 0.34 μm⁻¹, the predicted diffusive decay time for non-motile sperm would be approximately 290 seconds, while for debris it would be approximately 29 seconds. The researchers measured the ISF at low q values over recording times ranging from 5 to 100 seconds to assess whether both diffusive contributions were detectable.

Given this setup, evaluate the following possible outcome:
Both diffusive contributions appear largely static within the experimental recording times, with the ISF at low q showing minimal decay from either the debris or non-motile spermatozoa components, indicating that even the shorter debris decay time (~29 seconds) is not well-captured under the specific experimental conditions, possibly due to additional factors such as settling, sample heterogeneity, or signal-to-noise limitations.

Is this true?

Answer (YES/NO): NO